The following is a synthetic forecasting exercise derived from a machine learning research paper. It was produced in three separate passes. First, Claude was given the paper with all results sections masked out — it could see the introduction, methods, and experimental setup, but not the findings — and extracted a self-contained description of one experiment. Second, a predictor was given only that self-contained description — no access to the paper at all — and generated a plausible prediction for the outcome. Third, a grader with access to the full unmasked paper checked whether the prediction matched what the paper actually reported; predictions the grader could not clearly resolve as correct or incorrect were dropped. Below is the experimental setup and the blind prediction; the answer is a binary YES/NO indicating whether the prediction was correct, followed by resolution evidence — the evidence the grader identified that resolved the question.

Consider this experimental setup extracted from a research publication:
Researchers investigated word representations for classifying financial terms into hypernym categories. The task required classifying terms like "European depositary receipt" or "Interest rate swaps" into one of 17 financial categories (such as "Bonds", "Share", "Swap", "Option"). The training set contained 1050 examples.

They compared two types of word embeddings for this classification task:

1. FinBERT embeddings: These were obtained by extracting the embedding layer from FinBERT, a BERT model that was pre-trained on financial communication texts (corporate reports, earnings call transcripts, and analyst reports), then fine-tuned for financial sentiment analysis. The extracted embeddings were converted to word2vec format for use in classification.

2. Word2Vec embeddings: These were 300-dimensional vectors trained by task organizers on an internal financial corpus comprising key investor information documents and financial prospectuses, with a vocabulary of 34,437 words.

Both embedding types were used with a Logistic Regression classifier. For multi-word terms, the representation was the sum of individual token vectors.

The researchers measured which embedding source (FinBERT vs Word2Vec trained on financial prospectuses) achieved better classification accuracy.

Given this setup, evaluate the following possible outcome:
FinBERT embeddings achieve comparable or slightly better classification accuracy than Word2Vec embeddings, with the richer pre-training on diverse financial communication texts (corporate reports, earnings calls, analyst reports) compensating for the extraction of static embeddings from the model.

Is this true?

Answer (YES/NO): NO